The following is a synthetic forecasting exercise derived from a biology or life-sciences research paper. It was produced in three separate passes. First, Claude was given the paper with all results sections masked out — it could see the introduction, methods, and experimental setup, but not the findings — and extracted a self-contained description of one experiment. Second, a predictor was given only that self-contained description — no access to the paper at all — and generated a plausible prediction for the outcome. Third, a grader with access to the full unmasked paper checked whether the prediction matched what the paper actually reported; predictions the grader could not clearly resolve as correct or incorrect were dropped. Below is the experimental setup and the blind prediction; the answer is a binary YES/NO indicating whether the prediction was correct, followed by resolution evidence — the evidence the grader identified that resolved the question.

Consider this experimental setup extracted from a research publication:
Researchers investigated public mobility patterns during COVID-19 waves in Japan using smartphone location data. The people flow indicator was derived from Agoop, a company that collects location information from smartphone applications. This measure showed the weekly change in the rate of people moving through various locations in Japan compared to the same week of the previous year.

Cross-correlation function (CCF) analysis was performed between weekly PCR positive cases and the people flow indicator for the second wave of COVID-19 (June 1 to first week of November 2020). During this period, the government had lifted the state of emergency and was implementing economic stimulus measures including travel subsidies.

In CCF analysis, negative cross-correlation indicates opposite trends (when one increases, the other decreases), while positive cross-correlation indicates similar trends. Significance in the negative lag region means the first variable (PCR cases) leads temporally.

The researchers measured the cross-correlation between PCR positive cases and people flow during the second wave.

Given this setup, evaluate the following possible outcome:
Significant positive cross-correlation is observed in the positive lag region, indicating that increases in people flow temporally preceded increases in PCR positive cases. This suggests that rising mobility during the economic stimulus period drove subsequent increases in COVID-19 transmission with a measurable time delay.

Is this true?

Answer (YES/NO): NO